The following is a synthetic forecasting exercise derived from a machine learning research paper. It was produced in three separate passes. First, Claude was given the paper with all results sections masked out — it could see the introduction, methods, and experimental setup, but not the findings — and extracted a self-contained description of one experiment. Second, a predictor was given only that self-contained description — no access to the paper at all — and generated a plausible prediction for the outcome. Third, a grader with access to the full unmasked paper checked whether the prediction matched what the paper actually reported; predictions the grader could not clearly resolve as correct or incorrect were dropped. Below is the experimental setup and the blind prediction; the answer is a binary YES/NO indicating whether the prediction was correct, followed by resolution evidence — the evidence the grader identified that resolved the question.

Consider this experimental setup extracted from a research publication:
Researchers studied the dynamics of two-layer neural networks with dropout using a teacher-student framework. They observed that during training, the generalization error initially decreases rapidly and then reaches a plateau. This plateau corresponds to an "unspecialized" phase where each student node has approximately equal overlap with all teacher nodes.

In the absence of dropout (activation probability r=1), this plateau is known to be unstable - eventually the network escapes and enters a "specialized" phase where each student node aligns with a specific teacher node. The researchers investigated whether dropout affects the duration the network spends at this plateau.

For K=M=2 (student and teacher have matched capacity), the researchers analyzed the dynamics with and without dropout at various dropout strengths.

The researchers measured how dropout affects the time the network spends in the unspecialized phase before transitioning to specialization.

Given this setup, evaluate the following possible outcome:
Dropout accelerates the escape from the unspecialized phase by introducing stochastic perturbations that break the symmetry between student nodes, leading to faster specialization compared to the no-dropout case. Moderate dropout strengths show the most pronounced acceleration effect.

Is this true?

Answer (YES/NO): NO